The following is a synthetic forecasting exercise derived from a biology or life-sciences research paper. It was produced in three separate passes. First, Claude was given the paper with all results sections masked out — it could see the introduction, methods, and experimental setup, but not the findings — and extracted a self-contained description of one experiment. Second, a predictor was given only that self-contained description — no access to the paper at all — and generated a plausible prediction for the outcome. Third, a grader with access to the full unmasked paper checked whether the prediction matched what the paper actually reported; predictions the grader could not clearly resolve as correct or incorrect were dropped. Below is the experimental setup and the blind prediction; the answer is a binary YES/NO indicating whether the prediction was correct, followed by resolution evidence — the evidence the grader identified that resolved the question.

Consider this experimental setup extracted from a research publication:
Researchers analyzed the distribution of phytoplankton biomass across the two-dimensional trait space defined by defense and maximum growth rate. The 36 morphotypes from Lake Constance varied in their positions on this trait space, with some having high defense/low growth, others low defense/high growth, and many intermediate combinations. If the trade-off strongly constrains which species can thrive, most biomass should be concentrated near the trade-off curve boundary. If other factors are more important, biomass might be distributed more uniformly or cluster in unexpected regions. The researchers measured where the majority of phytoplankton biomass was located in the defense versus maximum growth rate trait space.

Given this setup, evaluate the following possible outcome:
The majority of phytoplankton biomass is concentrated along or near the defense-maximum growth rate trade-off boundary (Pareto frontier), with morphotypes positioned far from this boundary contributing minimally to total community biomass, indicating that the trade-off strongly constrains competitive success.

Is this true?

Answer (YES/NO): YES